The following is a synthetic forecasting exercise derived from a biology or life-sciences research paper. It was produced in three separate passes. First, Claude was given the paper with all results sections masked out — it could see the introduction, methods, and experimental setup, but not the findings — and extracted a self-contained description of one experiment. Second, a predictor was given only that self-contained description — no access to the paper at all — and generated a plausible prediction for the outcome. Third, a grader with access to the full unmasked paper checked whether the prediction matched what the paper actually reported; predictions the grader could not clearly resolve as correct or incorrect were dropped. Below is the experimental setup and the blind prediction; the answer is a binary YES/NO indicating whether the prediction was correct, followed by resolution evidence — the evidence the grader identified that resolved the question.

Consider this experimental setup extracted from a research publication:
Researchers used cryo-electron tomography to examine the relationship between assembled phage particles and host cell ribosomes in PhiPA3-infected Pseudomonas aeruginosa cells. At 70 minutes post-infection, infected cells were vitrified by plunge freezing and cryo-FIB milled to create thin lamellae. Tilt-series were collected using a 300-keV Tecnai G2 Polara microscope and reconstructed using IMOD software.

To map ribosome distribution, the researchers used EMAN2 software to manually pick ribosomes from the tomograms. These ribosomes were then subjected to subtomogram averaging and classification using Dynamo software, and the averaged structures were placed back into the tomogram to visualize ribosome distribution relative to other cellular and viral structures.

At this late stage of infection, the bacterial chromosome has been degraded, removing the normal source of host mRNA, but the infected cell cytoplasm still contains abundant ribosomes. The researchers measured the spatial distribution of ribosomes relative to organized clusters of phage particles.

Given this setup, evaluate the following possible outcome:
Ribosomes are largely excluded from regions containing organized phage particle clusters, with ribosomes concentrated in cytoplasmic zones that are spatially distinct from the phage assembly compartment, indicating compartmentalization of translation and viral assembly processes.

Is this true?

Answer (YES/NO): YES